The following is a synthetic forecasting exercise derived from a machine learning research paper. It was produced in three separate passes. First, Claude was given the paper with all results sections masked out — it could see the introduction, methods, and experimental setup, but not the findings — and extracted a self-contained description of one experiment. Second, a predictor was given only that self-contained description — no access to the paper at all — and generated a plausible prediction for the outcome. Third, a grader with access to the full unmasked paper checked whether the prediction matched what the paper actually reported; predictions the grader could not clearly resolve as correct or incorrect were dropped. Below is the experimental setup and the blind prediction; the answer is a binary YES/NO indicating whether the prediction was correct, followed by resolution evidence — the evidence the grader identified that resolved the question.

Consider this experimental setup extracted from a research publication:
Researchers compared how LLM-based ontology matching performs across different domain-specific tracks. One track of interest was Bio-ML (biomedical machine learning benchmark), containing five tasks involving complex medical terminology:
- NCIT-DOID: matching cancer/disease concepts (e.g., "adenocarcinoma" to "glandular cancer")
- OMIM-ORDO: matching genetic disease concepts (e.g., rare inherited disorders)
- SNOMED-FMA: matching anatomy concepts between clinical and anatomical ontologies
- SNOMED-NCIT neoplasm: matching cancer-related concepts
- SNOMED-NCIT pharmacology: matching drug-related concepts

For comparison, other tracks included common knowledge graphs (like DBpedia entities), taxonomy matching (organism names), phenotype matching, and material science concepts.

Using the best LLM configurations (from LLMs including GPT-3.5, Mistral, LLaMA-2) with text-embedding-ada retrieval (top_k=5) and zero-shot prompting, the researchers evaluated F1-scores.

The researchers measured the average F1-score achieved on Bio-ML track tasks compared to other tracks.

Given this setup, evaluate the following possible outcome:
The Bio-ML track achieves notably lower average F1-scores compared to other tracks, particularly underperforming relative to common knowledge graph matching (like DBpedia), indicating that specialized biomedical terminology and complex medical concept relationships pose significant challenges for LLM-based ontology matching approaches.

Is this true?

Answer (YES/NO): YES